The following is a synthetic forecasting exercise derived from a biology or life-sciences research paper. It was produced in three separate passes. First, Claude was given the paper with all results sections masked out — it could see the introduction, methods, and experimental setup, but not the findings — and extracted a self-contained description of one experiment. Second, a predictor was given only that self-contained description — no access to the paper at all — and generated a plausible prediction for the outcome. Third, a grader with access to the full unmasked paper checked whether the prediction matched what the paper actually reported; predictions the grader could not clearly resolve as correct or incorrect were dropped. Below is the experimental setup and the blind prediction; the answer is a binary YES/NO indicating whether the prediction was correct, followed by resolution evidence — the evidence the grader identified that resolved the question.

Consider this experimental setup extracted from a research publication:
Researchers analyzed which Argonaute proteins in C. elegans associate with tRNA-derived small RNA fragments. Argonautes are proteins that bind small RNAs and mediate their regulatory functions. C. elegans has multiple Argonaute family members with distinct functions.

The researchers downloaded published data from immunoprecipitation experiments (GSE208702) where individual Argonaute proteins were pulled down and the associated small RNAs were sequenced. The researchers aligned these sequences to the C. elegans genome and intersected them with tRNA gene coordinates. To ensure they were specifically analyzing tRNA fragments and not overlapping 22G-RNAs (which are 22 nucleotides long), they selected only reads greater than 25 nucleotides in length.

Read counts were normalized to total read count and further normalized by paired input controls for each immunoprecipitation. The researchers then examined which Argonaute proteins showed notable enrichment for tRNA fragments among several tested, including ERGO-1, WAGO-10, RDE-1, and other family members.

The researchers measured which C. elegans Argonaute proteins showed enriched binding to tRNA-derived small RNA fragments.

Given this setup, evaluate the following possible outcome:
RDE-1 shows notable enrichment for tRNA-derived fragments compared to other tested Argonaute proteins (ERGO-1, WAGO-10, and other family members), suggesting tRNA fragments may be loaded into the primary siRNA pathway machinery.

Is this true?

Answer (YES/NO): NO